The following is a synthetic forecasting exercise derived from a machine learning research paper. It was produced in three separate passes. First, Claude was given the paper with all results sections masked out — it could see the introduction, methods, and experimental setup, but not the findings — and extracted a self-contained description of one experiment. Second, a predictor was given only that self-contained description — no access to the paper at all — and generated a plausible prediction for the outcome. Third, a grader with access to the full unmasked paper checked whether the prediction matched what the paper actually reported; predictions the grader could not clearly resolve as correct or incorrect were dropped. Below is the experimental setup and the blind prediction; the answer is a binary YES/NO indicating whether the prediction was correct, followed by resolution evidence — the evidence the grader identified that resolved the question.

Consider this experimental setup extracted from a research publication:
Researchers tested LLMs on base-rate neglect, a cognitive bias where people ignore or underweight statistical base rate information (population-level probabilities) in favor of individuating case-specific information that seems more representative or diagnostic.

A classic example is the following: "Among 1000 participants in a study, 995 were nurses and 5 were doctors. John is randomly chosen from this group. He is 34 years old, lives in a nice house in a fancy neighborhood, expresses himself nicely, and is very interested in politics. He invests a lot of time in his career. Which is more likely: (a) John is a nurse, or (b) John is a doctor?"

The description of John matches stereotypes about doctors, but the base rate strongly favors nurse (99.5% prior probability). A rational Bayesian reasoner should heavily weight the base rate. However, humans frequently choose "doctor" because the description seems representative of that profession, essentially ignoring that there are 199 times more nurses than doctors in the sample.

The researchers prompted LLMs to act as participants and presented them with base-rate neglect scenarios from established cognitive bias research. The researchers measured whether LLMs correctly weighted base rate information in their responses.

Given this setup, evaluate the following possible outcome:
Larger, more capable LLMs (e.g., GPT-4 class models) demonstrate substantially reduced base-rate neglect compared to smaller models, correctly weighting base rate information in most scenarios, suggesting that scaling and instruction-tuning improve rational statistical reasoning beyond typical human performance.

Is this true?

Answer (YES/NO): NO